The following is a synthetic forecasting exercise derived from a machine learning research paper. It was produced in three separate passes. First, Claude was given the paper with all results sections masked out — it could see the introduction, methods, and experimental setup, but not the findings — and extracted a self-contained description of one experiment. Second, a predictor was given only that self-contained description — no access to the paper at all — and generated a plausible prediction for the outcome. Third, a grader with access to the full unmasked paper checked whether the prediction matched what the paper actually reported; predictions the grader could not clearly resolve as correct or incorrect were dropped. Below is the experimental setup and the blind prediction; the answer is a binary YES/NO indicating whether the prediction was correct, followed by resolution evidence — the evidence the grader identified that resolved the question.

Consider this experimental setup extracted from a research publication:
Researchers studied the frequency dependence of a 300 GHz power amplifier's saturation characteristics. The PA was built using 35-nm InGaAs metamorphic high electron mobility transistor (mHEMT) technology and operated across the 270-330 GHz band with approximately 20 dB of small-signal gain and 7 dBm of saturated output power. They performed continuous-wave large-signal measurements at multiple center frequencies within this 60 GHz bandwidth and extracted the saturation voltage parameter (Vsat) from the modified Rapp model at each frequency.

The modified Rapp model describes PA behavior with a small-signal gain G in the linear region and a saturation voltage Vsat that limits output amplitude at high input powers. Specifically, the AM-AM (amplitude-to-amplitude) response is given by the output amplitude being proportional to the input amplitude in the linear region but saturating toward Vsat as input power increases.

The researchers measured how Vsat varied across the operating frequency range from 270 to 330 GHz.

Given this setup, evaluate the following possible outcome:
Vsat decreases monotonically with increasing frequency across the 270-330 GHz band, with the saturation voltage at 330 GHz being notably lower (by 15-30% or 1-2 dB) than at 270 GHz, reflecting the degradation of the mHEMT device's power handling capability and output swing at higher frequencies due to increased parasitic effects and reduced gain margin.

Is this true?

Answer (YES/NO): YES